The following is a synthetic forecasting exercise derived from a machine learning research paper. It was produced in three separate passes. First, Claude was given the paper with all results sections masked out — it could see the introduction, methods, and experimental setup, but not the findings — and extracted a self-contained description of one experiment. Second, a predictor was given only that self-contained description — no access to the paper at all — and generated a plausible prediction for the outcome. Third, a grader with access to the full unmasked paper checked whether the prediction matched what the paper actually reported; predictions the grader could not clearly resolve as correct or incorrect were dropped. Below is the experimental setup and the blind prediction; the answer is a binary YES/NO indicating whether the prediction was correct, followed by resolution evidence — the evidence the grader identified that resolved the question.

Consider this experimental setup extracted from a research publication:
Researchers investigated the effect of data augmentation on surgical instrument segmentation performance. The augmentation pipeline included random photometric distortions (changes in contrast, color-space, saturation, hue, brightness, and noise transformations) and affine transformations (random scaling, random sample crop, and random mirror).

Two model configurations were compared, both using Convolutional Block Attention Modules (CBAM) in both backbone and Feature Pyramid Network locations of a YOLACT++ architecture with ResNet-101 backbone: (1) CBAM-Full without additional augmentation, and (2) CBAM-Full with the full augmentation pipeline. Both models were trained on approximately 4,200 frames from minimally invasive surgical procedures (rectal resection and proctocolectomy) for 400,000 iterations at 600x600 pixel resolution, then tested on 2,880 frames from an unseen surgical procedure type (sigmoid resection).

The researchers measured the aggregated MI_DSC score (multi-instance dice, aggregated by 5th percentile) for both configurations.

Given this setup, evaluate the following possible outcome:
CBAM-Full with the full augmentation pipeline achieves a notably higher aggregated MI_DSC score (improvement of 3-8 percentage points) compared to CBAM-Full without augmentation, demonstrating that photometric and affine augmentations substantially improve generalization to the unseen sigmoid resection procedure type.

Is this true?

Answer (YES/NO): YES